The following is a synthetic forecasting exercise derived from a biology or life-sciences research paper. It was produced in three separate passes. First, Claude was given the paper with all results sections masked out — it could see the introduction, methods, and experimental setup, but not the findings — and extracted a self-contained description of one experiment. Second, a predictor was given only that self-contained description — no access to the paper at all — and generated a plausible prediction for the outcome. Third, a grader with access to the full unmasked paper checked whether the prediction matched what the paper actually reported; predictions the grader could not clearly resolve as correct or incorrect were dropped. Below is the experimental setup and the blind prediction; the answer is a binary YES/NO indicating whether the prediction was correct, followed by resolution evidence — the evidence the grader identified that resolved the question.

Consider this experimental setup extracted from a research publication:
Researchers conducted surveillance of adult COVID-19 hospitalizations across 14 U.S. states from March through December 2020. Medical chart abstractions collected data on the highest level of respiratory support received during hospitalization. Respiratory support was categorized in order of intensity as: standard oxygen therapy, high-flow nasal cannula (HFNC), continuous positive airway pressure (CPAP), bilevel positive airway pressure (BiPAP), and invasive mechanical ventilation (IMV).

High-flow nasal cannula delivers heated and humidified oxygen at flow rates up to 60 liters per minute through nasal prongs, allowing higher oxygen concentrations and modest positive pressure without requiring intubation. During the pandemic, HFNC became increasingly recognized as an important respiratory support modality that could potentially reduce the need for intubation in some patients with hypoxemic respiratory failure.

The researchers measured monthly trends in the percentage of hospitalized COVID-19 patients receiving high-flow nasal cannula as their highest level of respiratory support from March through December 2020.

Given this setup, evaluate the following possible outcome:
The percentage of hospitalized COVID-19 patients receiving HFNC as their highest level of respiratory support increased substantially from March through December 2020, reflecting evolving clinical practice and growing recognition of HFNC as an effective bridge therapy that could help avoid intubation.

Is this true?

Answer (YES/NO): NO